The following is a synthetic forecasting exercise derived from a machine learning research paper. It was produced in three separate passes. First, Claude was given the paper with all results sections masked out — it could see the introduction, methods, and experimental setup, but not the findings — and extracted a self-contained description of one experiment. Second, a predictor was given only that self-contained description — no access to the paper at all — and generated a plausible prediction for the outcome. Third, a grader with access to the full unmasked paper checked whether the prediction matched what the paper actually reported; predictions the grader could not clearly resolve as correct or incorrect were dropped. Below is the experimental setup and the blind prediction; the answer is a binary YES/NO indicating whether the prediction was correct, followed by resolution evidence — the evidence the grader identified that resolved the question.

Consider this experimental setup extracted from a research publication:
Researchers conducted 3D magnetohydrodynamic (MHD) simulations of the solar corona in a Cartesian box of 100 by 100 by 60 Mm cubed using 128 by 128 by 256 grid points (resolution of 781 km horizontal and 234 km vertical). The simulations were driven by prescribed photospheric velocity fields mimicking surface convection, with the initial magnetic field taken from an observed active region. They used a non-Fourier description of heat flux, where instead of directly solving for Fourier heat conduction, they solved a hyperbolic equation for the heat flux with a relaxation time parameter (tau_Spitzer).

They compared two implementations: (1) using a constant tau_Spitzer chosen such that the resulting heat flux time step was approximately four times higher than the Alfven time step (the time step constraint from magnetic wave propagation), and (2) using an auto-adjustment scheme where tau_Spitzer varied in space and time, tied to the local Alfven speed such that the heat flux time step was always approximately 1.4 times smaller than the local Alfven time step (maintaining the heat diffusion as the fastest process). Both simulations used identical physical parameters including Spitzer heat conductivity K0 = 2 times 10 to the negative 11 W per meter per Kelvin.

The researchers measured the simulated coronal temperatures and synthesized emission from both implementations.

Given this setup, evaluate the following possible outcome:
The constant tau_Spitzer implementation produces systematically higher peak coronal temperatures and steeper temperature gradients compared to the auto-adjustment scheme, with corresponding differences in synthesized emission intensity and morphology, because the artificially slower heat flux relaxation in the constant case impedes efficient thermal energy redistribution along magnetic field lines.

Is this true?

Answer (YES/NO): NO